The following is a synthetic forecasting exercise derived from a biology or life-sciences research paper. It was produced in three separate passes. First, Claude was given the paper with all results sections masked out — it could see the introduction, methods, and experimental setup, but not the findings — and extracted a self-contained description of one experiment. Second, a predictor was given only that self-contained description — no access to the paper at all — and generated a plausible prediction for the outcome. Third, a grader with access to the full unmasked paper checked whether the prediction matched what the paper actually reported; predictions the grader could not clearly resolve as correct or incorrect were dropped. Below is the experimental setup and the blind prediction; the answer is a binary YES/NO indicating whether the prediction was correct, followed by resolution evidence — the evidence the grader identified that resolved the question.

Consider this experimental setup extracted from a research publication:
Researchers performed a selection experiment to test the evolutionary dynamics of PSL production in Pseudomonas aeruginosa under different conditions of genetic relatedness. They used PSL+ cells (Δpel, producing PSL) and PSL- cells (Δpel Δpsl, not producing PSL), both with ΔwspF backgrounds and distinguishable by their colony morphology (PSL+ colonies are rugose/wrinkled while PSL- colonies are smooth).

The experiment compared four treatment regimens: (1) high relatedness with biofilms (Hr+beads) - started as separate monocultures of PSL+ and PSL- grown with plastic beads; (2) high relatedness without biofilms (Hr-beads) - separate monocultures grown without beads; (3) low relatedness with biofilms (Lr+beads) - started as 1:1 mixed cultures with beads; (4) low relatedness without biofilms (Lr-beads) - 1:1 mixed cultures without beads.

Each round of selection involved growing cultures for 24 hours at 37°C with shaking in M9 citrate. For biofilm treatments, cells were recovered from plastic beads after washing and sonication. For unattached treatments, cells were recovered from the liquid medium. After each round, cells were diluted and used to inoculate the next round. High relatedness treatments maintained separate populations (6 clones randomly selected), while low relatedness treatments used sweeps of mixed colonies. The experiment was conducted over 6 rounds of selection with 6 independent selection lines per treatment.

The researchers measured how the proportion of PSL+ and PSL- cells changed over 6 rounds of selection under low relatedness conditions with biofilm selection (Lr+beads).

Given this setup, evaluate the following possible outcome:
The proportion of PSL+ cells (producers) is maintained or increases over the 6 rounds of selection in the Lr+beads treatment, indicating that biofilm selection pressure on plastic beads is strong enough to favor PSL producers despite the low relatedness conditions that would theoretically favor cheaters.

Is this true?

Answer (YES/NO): YES